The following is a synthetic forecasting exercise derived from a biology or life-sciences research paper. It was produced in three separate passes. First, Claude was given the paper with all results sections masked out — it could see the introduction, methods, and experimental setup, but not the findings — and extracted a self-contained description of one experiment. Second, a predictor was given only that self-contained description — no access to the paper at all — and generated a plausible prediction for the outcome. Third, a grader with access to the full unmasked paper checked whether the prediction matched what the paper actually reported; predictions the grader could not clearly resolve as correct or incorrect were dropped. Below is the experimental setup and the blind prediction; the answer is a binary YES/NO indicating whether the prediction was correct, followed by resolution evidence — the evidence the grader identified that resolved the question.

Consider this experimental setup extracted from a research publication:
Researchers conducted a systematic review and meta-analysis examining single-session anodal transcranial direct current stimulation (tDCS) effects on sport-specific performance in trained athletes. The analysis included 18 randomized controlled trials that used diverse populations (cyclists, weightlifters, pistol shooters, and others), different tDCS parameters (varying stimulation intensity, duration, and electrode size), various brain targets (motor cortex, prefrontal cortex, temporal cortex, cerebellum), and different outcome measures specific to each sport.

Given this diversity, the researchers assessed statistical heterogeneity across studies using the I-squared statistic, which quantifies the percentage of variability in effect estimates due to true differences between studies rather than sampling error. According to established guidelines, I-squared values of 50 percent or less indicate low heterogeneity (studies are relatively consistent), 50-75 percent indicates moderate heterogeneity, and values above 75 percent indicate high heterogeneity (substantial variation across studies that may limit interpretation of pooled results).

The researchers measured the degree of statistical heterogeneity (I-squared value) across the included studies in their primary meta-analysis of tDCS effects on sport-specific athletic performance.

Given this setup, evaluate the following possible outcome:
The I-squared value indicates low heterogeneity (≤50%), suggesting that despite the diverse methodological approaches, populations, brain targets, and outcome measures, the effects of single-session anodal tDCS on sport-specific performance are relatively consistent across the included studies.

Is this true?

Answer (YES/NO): YES